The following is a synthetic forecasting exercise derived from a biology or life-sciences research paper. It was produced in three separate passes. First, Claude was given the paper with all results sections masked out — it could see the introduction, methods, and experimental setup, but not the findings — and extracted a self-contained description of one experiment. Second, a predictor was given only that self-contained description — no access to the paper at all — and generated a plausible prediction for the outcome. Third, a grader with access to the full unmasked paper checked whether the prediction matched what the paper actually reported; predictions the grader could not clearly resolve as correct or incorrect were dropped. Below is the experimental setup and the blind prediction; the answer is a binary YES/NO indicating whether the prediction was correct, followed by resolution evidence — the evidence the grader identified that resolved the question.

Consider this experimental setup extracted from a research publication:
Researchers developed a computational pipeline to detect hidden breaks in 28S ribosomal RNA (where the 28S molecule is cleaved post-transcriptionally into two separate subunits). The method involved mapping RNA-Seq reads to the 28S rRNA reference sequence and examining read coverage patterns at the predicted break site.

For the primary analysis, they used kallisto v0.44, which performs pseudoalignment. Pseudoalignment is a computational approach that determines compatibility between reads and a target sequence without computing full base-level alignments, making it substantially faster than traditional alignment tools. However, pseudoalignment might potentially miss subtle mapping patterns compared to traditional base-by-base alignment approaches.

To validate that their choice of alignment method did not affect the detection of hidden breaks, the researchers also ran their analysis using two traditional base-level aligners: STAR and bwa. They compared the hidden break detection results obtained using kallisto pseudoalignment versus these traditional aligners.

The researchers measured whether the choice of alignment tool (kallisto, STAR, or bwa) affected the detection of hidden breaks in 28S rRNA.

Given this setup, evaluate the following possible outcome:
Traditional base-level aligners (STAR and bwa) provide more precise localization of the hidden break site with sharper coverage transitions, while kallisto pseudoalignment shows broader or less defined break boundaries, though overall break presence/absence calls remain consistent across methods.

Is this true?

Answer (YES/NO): NO